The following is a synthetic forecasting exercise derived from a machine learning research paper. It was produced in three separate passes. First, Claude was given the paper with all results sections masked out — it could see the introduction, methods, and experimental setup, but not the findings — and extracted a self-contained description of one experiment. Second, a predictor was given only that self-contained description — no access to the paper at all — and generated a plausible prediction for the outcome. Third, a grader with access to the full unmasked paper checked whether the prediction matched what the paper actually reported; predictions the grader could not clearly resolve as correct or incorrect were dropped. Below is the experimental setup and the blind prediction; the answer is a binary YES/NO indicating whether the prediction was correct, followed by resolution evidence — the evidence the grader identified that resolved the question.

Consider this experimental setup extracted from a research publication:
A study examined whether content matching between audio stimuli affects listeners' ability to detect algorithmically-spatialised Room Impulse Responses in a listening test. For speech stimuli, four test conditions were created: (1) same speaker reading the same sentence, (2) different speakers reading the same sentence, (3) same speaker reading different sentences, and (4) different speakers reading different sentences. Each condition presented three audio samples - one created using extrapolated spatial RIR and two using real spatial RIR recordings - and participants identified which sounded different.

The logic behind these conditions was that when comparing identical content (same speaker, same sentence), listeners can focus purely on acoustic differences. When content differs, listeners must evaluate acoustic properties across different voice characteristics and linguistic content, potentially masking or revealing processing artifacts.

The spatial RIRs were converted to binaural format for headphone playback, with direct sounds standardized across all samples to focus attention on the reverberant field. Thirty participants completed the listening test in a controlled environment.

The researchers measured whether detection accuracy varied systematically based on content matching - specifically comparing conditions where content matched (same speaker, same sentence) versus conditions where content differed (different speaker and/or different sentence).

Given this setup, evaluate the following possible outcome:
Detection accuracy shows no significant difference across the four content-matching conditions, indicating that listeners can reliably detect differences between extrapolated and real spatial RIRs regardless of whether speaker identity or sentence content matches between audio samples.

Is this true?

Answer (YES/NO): NO